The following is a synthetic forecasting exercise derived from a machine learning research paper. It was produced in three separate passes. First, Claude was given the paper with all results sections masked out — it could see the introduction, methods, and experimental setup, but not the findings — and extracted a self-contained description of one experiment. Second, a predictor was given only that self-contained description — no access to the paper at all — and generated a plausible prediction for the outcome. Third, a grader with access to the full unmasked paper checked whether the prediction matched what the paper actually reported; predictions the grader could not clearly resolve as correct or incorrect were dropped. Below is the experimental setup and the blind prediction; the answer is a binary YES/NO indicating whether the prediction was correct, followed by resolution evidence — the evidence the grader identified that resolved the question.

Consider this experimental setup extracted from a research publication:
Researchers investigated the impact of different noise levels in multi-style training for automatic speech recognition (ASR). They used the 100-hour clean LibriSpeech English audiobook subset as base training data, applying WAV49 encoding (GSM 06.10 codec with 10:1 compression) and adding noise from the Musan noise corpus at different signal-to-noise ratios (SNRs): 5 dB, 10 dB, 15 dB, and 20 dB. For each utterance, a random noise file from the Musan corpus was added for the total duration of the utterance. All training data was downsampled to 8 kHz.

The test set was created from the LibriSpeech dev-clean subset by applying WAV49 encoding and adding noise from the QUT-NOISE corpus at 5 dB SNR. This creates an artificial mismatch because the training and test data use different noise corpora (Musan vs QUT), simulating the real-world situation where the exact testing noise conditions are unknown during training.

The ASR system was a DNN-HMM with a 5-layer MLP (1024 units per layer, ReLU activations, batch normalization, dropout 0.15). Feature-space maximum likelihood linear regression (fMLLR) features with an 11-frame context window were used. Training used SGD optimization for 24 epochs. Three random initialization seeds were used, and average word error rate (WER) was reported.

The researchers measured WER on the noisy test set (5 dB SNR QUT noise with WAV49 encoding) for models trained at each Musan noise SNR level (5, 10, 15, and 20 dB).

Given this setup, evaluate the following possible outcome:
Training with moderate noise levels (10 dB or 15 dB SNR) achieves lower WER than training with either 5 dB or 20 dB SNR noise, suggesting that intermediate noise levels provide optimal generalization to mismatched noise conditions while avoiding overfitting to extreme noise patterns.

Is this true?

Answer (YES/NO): NO